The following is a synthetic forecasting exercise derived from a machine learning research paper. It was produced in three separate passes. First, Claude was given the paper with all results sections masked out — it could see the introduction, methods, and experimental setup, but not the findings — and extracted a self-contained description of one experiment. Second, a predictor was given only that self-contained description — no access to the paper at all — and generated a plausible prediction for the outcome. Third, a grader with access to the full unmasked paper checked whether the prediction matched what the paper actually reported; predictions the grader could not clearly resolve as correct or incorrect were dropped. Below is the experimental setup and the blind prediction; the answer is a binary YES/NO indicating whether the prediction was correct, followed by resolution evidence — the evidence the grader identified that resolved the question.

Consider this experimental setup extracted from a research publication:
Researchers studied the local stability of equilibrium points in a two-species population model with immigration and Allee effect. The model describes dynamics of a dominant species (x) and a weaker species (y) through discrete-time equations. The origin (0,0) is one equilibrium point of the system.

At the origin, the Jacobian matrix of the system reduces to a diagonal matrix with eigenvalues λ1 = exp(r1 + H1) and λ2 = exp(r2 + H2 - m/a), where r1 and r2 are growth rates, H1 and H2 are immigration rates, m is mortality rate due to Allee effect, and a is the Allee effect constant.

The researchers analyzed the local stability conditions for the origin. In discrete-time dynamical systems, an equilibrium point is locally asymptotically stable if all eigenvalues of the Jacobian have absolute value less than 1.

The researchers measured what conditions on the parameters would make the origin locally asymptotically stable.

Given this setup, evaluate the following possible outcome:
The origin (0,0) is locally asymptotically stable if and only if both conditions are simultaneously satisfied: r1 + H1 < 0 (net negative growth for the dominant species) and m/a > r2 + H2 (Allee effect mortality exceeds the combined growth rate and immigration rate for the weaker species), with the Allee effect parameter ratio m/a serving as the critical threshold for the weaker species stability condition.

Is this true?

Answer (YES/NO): YES